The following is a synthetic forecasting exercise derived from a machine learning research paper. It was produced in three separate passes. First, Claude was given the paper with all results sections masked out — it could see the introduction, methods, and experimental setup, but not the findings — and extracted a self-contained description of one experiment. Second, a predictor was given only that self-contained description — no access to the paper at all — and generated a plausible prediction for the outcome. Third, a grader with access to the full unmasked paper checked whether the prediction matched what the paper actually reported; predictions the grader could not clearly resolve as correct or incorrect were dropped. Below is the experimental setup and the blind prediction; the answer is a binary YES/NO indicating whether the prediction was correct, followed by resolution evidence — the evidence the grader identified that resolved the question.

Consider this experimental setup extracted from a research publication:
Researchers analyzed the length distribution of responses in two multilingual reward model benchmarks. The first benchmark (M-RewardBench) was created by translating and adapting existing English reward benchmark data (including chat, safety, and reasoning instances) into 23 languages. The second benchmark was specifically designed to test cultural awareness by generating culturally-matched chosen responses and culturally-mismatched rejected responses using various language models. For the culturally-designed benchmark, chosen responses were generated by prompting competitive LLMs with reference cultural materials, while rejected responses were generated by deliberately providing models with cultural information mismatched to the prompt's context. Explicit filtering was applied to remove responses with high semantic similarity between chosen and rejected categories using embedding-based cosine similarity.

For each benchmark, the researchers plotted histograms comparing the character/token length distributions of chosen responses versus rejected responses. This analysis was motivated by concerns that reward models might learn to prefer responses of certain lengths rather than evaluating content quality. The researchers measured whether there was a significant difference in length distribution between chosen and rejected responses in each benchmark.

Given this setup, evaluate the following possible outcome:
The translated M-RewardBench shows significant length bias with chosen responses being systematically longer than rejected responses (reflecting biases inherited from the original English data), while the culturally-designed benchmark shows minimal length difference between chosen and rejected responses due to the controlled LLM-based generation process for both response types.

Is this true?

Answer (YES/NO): NO